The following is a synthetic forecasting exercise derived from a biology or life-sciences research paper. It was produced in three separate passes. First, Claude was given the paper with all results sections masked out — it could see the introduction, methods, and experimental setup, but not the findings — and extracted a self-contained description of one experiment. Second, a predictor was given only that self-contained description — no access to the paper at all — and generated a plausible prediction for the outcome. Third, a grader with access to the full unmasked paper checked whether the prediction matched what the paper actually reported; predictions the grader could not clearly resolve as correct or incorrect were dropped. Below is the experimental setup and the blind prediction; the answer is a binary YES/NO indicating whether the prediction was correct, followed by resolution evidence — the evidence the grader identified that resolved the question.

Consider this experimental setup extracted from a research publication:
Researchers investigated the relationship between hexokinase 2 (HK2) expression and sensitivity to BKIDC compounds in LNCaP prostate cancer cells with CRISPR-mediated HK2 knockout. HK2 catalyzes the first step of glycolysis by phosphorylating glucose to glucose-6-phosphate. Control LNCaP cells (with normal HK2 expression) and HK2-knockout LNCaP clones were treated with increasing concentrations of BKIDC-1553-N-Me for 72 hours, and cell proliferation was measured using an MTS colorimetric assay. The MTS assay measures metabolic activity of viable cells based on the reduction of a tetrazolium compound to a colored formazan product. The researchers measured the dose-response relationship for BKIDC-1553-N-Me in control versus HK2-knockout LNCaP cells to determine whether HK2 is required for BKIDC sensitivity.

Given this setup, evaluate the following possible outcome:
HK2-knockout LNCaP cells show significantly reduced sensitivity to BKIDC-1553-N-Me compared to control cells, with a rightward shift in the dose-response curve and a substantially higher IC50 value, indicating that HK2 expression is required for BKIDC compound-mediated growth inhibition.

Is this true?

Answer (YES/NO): NO